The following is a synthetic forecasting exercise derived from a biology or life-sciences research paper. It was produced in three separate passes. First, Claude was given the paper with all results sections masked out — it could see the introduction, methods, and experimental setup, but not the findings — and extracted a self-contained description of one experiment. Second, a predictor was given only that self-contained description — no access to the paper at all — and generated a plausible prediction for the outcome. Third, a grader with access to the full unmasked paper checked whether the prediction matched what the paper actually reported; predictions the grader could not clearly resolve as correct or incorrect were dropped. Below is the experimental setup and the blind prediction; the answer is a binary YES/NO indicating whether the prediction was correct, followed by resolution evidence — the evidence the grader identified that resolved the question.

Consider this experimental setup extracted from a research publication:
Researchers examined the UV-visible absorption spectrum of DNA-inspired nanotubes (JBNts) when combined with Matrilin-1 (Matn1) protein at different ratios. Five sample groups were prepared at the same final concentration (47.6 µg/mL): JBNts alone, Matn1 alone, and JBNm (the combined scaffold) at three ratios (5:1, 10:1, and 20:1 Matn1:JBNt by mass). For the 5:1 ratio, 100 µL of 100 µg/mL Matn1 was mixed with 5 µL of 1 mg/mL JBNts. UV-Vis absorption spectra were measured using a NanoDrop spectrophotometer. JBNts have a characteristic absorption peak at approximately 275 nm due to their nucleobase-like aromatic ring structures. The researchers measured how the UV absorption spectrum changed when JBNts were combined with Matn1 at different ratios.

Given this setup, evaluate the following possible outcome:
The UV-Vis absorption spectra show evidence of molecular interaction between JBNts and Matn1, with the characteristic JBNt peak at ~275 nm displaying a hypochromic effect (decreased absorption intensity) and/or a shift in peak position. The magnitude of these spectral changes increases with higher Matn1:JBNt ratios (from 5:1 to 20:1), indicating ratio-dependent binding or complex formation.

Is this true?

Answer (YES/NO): NO